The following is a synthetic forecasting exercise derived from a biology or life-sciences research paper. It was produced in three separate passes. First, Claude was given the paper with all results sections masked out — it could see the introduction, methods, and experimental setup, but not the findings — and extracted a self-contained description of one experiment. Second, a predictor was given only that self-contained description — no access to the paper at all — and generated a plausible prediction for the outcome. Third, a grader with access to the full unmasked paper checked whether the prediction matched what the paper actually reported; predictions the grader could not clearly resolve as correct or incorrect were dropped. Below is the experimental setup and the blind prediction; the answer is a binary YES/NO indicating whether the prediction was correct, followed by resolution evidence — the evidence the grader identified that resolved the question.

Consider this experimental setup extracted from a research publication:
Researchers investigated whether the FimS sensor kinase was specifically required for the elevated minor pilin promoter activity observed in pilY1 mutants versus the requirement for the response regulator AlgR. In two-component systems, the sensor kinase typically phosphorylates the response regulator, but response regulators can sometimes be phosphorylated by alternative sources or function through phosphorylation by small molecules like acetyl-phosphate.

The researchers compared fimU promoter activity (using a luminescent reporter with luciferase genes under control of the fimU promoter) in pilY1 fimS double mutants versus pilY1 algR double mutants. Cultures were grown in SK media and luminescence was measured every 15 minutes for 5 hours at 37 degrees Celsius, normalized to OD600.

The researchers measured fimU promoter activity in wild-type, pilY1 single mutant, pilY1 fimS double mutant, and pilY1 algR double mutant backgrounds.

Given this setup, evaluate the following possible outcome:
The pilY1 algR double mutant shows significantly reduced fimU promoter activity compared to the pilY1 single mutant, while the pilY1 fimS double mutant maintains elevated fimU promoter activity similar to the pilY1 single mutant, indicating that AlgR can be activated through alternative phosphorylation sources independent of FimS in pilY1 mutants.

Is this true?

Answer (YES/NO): NO